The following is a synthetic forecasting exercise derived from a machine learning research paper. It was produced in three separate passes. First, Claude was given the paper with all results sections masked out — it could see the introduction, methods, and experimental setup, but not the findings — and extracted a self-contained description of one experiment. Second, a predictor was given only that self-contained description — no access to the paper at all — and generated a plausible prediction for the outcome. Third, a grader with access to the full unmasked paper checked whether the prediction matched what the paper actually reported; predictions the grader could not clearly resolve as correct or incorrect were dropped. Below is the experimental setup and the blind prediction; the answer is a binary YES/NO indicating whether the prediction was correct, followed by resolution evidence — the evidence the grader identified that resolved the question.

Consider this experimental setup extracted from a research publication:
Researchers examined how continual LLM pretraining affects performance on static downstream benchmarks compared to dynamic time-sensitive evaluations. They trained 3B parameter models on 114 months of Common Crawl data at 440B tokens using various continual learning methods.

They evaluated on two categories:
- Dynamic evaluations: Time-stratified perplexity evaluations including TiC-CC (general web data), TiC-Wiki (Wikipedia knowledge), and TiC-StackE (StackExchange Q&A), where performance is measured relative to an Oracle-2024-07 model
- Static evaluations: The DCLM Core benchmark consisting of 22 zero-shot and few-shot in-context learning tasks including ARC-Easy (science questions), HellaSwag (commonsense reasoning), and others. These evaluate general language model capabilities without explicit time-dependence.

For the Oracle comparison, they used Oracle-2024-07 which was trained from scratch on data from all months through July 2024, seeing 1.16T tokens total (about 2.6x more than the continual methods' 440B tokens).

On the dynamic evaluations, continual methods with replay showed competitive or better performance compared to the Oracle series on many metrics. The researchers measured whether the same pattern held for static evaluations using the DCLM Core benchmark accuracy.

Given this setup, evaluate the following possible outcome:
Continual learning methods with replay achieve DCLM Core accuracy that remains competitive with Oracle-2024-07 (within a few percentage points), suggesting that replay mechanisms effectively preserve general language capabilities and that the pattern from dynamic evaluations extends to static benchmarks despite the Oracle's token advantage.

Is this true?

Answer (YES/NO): NO